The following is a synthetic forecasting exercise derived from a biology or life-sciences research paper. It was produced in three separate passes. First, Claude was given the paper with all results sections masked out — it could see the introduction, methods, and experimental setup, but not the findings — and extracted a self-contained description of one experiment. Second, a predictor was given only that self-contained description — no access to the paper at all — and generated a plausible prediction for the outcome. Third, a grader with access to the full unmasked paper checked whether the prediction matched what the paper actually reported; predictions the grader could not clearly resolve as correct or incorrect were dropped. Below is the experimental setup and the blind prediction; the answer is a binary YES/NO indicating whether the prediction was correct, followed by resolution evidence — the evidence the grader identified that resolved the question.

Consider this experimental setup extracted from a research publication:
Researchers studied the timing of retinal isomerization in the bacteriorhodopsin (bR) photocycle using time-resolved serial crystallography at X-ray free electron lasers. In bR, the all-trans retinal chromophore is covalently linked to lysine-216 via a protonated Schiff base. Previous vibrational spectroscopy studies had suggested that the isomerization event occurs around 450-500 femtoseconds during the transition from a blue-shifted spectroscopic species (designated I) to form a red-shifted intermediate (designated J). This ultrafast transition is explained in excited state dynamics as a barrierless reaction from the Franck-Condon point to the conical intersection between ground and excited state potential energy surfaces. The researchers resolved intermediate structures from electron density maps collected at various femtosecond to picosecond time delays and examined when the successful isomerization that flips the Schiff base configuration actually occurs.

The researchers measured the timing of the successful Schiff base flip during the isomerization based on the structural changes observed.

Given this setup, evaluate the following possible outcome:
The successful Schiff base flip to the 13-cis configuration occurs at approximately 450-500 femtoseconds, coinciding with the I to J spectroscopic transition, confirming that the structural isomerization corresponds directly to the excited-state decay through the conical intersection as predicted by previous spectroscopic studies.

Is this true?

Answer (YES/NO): NO